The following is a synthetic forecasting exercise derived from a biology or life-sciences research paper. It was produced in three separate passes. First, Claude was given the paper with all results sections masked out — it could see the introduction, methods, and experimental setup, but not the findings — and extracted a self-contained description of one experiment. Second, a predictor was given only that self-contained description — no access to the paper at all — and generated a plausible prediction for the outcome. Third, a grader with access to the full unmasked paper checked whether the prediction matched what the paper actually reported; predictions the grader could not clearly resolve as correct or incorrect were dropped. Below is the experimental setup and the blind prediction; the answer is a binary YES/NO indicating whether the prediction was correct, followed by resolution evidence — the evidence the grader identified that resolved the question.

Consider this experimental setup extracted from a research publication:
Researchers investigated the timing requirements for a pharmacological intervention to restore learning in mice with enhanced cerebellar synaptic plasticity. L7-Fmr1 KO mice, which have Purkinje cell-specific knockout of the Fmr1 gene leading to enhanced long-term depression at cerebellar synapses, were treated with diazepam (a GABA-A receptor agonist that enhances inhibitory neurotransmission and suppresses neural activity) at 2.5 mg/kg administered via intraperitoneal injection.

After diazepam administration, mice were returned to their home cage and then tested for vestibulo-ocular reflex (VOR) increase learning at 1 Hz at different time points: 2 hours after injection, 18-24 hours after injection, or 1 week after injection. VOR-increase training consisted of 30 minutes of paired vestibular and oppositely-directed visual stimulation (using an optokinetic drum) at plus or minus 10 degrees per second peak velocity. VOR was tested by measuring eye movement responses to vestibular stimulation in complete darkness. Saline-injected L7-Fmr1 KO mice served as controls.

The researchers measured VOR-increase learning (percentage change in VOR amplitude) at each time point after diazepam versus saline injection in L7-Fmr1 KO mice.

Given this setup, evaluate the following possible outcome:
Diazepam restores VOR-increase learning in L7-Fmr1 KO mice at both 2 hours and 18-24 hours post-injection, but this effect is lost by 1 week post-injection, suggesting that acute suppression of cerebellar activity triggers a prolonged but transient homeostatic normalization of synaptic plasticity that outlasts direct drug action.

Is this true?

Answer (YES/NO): NO